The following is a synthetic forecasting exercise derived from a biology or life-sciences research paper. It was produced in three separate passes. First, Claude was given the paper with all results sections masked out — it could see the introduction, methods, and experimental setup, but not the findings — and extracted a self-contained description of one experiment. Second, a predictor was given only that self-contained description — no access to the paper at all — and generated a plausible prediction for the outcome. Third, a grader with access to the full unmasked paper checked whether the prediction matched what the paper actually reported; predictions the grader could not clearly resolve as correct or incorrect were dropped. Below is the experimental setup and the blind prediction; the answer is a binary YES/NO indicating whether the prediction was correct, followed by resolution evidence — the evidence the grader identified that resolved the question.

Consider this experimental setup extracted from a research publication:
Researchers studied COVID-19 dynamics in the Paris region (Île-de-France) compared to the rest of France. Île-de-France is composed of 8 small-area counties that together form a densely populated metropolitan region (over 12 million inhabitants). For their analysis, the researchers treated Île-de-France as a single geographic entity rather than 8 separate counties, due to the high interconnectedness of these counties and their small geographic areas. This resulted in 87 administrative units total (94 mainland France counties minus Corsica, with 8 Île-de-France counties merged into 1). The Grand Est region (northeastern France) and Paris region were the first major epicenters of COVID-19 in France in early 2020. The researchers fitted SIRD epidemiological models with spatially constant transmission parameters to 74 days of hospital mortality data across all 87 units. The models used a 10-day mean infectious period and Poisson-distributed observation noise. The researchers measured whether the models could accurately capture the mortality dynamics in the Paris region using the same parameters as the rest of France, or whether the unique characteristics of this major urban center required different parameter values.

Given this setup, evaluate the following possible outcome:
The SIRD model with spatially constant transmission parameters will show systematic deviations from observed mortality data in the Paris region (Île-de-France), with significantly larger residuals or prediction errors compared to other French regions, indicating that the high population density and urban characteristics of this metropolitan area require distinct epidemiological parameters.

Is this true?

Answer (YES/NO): NO